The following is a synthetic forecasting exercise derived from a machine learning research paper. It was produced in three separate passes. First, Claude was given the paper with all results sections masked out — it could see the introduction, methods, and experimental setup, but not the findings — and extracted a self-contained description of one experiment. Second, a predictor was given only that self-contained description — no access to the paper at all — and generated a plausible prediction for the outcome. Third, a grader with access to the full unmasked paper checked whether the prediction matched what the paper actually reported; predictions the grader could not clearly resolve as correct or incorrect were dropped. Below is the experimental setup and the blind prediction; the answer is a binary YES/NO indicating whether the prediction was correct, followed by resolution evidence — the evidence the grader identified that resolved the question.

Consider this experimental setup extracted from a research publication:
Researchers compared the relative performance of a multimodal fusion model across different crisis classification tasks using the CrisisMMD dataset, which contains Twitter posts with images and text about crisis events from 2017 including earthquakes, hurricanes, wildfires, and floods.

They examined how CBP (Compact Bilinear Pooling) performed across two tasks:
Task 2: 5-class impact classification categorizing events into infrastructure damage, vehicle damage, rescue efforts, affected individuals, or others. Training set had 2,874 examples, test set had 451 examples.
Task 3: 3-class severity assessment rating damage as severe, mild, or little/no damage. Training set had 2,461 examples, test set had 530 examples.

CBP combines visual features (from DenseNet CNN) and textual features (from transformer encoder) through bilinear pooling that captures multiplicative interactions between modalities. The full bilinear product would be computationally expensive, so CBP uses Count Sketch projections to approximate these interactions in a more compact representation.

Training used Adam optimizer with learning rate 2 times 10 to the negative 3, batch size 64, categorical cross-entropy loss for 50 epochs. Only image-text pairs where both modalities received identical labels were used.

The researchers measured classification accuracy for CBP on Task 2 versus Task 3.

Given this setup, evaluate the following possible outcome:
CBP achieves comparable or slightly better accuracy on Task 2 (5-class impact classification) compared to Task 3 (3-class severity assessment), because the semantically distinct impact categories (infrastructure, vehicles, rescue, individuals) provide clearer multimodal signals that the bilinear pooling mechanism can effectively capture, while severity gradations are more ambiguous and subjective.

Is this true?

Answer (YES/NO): NO